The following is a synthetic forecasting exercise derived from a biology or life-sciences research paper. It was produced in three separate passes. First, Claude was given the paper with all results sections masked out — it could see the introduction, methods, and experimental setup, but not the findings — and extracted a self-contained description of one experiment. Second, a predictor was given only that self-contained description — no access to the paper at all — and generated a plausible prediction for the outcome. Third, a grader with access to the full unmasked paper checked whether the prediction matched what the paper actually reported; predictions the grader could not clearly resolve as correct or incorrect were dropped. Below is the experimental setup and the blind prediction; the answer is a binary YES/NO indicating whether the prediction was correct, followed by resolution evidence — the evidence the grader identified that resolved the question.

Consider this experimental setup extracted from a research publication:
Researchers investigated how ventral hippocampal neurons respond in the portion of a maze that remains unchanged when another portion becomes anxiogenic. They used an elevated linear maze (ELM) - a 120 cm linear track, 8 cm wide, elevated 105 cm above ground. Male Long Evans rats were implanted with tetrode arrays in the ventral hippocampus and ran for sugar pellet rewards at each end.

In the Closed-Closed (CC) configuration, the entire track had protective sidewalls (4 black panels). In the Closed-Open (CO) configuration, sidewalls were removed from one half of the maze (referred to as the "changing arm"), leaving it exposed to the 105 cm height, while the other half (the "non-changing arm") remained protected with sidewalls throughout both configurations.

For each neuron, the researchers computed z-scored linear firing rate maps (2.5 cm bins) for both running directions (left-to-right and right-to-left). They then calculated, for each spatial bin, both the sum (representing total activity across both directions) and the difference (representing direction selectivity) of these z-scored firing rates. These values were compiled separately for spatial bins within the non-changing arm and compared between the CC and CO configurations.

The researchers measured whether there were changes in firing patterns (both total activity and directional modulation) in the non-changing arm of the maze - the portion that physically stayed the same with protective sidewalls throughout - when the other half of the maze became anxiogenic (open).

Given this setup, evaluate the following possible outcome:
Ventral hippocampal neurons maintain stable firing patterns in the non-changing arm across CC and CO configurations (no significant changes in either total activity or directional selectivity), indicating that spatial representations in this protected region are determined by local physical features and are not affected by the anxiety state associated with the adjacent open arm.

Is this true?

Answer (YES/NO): NO